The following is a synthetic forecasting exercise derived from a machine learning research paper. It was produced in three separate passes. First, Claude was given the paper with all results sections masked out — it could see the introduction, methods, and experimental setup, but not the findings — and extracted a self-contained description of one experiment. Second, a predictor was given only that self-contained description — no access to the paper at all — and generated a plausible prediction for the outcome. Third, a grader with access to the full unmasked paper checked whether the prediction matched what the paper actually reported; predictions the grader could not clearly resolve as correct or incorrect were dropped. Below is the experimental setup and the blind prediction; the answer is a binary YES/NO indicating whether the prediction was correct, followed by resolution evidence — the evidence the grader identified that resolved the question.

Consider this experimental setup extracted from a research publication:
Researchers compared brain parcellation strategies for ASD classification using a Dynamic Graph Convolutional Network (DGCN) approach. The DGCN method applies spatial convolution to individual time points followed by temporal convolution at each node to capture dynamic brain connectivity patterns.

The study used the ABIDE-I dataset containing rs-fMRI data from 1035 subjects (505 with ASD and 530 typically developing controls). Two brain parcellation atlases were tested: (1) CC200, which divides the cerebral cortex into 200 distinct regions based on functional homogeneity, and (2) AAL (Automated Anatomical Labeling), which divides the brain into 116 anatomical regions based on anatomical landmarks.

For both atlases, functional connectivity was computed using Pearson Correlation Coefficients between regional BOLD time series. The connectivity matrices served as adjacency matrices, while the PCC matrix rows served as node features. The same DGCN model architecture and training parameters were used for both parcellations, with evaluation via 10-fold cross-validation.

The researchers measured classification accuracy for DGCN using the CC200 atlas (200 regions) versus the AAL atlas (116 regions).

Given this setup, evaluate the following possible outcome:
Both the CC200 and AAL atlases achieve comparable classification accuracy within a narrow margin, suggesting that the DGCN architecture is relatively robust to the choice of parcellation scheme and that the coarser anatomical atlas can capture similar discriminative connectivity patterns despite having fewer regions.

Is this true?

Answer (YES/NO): NO